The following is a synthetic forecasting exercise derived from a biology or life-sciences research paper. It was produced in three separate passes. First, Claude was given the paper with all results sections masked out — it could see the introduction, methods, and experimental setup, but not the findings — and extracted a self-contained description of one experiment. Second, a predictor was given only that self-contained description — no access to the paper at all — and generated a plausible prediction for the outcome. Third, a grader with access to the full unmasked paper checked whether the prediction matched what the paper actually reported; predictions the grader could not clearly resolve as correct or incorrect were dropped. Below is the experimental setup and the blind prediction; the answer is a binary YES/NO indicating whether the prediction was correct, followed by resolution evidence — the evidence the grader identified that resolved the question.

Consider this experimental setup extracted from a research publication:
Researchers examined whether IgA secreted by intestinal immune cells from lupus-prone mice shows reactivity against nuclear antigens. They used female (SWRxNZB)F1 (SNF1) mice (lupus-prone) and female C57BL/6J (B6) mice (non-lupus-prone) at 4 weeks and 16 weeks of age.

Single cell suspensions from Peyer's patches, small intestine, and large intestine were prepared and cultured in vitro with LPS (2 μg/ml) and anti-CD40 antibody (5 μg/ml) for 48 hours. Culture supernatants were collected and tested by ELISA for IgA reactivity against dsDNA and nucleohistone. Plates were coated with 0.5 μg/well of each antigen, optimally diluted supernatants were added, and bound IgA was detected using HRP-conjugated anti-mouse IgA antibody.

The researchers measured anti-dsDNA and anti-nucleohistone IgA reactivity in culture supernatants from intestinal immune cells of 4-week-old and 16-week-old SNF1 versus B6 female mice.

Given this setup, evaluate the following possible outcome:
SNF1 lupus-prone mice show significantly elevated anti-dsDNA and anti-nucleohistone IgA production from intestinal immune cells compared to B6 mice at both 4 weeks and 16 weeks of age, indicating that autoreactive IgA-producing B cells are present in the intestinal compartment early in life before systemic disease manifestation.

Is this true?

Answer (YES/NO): YES